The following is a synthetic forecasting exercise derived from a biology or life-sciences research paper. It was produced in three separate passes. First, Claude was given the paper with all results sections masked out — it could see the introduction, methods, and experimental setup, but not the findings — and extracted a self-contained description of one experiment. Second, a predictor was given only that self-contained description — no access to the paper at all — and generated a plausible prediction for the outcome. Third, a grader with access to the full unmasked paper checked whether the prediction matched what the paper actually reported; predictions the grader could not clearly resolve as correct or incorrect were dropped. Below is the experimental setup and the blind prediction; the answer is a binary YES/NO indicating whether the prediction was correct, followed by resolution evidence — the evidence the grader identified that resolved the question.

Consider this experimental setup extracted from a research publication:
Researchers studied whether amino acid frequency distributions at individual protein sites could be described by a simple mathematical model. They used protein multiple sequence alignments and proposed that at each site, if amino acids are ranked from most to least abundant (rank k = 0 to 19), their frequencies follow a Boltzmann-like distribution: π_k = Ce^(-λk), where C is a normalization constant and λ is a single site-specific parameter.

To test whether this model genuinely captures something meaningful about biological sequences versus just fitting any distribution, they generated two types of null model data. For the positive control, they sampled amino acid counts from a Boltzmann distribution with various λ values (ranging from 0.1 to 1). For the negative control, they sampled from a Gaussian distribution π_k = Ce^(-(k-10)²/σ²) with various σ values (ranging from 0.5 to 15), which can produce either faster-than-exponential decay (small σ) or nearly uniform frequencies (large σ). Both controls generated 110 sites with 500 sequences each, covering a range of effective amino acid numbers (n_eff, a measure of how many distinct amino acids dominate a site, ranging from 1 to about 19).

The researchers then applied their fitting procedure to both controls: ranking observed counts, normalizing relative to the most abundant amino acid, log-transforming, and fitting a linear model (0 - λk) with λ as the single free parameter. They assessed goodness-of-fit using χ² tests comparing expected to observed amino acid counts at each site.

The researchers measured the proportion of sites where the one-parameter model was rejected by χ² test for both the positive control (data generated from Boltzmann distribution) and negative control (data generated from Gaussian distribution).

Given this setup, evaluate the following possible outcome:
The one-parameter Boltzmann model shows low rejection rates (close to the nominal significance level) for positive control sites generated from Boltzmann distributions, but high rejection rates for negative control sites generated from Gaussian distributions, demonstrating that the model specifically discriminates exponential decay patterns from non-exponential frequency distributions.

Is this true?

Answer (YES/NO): NO